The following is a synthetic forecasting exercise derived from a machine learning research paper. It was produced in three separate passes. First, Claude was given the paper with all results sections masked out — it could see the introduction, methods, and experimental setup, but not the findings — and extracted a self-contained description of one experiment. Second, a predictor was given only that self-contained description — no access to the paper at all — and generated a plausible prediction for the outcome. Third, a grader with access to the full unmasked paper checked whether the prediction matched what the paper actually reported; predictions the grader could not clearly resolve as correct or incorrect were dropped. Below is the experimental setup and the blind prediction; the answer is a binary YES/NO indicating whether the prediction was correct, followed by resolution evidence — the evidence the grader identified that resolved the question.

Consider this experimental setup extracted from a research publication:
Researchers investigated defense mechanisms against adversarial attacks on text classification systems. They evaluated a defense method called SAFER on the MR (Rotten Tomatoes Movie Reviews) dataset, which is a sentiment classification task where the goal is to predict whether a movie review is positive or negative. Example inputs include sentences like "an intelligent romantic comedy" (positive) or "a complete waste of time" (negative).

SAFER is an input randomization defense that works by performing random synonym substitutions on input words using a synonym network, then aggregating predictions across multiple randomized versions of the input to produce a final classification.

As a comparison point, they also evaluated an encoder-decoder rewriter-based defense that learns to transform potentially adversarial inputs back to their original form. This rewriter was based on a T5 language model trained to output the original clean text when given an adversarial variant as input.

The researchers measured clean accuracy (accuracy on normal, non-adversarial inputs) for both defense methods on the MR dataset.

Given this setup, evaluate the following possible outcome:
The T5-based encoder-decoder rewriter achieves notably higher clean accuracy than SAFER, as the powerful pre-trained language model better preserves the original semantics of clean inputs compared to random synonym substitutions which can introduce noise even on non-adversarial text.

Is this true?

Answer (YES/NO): NO